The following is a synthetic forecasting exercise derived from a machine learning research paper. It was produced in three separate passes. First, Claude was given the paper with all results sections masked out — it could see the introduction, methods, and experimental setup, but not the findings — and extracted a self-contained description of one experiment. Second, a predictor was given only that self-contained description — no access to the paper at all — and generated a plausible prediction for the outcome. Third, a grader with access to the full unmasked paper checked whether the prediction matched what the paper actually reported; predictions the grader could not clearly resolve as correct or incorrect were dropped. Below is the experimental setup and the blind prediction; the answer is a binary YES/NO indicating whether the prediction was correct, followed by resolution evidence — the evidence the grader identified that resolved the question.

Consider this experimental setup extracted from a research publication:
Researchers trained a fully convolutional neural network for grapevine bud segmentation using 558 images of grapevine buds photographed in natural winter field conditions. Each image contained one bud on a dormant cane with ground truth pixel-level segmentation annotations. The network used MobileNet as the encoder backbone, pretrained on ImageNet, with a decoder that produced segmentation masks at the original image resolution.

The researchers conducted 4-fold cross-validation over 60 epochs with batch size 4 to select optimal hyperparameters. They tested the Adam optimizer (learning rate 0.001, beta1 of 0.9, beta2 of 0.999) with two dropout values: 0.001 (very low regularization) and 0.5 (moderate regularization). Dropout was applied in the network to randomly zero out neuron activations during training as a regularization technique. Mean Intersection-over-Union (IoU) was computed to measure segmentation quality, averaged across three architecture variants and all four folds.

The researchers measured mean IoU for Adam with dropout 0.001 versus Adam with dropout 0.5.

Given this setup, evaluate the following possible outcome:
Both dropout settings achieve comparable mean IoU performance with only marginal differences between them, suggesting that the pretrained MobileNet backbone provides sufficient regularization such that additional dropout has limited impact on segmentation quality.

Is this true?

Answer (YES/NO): NO